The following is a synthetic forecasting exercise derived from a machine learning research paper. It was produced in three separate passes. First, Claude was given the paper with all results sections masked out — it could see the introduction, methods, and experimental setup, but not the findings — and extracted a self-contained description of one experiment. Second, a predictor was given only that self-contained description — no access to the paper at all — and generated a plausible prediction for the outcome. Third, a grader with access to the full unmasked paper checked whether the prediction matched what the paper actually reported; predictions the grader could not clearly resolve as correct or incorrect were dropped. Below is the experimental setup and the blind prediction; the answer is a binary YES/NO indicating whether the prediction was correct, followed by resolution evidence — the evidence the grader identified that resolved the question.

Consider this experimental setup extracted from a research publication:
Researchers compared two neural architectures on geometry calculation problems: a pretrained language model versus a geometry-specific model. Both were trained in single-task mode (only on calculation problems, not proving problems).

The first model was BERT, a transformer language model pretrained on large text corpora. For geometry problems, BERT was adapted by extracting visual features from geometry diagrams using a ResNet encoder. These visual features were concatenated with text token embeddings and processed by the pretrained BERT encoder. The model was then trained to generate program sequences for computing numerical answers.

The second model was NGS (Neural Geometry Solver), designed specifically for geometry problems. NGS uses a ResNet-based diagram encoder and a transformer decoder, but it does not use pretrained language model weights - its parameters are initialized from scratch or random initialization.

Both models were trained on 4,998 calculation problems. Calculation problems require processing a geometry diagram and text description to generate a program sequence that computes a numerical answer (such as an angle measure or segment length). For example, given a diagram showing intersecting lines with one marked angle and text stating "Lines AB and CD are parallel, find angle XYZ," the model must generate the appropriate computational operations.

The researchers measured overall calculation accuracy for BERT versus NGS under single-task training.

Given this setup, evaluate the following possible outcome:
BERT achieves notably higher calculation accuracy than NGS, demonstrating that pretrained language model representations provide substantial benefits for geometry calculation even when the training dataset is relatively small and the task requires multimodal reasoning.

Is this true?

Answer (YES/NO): NO